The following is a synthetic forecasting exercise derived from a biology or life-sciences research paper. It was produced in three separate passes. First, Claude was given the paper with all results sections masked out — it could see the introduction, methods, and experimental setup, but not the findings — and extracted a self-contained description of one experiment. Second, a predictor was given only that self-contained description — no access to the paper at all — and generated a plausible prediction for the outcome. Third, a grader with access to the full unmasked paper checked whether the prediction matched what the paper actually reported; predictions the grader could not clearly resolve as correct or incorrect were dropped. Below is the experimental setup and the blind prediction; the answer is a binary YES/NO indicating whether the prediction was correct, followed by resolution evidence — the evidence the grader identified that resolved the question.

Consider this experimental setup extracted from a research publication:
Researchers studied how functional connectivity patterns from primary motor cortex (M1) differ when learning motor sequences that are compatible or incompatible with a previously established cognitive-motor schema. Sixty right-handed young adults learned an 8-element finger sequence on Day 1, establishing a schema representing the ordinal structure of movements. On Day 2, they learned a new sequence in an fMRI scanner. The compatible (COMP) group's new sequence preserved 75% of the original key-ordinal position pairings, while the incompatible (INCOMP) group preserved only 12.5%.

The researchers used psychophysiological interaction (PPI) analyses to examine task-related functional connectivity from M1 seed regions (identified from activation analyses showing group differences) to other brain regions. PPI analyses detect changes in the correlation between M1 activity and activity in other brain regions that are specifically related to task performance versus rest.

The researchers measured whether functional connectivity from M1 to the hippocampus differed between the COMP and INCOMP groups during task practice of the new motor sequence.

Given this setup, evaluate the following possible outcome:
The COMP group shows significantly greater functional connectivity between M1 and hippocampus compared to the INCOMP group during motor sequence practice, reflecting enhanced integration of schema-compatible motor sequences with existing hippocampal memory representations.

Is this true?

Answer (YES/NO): NO